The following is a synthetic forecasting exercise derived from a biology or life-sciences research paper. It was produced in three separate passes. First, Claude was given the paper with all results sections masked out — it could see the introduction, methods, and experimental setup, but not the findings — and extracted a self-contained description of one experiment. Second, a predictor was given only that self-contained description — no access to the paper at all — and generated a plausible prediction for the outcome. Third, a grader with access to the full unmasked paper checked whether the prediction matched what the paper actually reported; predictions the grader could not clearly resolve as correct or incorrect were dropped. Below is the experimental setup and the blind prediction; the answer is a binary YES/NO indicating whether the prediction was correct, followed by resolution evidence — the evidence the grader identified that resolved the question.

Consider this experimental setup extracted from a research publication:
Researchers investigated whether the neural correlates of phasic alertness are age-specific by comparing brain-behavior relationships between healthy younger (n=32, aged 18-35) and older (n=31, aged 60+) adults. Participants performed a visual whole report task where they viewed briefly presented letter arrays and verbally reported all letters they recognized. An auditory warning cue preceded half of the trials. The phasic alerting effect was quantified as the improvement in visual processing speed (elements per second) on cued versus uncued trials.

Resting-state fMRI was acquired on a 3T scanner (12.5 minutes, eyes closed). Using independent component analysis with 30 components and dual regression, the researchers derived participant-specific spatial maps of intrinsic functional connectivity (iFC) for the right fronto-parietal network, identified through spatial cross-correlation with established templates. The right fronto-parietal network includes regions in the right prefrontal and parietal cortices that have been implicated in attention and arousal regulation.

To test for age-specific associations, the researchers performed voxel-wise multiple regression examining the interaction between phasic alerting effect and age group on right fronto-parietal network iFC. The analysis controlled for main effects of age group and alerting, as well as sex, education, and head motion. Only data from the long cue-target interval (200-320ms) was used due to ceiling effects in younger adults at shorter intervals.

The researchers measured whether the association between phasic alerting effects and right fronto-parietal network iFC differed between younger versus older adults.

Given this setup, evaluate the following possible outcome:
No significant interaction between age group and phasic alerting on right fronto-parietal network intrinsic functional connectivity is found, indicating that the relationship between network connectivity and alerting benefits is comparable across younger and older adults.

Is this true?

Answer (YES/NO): NO